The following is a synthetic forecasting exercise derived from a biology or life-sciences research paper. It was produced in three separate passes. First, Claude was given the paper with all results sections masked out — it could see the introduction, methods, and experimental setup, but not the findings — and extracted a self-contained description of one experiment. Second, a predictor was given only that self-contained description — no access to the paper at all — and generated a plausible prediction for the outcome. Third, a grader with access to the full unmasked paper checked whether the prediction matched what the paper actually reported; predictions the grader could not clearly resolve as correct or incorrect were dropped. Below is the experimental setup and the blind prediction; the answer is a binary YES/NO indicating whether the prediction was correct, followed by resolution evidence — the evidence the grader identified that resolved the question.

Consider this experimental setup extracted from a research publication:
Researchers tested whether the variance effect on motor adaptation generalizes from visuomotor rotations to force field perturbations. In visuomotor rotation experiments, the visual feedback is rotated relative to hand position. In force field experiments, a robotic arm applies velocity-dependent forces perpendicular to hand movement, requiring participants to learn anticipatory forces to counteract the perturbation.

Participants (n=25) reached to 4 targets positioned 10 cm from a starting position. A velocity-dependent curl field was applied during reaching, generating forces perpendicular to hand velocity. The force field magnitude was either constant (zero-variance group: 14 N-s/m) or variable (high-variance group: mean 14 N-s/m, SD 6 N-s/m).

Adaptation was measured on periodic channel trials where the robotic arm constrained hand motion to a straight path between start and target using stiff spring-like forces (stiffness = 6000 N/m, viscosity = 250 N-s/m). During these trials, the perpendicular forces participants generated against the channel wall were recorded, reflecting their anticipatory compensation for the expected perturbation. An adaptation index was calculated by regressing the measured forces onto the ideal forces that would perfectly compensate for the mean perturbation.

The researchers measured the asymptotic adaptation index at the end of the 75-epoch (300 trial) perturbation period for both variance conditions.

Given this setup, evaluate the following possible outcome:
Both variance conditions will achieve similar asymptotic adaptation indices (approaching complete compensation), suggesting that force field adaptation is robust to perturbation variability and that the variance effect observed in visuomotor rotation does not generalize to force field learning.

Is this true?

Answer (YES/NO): NO